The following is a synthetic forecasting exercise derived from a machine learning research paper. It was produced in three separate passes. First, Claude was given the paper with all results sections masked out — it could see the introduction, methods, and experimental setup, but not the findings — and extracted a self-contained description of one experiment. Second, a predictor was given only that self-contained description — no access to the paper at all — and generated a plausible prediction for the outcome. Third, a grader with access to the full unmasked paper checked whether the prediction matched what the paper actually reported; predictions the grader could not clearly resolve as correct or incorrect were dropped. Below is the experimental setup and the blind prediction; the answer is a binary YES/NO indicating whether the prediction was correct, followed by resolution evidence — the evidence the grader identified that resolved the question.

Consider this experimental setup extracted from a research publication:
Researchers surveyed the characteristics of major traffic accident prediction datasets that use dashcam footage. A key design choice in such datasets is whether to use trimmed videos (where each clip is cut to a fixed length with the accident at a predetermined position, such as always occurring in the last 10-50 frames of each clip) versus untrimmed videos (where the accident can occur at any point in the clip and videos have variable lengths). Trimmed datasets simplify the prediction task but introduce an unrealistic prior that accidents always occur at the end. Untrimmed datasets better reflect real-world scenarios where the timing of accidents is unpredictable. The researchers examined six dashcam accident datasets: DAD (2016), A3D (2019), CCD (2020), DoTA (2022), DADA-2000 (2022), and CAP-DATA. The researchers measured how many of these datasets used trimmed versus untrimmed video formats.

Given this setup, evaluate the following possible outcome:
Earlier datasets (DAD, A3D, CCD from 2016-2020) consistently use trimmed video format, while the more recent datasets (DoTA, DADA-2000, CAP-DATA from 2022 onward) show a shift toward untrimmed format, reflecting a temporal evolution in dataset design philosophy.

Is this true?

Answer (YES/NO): NO